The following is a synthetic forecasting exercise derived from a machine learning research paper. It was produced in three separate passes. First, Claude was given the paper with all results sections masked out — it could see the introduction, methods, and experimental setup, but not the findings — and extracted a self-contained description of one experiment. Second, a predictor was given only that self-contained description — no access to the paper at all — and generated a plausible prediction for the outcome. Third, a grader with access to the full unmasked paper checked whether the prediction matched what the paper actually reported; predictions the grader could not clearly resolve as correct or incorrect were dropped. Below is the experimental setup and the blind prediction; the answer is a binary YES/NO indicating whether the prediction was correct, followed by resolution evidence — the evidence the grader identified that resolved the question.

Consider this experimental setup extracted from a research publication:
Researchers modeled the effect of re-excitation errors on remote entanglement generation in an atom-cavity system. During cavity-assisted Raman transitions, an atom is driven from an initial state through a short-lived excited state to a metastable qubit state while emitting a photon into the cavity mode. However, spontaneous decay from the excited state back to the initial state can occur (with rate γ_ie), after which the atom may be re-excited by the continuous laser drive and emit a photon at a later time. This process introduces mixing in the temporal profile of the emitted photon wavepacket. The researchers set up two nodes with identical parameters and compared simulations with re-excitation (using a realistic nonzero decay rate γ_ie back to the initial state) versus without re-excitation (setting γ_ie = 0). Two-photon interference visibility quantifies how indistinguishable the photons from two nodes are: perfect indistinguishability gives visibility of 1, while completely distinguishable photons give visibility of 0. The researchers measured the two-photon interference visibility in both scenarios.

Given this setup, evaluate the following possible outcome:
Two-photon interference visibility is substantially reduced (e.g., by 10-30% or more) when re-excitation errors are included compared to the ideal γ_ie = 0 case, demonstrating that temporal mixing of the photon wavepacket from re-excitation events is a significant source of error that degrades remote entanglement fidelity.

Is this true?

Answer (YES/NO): NO